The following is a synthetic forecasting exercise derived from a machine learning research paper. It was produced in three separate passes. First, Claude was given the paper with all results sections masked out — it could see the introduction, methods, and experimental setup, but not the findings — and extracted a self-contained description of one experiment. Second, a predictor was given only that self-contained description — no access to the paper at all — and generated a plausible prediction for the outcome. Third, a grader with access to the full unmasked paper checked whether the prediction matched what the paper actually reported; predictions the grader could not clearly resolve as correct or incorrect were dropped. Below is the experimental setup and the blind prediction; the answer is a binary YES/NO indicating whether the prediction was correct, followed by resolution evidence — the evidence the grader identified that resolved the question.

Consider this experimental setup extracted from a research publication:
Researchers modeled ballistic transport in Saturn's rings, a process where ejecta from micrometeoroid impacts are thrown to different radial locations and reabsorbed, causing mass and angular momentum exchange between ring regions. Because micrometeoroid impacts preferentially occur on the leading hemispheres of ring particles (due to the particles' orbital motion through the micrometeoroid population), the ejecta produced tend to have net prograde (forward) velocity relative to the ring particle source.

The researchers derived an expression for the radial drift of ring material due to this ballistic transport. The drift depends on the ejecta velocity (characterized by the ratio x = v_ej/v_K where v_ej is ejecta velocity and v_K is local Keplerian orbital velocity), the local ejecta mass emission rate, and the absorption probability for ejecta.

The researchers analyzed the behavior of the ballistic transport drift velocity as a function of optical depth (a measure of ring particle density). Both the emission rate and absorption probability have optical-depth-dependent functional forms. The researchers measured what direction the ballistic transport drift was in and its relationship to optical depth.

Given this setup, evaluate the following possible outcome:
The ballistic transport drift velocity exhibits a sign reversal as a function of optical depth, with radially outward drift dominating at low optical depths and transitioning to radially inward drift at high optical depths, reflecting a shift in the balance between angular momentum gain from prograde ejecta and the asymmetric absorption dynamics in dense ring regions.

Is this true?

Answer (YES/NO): NO